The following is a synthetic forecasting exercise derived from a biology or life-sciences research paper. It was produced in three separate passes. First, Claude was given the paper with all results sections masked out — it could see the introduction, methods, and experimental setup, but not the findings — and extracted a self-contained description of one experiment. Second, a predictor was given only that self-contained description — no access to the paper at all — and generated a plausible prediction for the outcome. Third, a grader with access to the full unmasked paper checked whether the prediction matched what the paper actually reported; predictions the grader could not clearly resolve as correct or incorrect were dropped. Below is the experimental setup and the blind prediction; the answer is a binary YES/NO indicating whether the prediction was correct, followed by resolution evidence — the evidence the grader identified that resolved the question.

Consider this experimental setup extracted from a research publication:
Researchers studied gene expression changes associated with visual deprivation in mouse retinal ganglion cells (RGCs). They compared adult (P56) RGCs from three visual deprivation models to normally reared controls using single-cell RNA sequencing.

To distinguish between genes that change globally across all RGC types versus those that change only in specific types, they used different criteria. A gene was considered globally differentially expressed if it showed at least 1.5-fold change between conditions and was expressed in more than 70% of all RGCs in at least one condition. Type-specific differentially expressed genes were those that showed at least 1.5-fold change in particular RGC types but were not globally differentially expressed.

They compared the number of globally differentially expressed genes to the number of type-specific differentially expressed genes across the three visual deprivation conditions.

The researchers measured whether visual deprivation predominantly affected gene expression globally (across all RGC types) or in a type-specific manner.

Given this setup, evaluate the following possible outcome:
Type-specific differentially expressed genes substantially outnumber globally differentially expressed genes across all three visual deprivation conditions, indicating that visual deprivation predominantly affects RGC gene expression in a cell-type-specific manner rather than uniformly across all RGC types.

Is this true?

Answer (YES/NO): YES